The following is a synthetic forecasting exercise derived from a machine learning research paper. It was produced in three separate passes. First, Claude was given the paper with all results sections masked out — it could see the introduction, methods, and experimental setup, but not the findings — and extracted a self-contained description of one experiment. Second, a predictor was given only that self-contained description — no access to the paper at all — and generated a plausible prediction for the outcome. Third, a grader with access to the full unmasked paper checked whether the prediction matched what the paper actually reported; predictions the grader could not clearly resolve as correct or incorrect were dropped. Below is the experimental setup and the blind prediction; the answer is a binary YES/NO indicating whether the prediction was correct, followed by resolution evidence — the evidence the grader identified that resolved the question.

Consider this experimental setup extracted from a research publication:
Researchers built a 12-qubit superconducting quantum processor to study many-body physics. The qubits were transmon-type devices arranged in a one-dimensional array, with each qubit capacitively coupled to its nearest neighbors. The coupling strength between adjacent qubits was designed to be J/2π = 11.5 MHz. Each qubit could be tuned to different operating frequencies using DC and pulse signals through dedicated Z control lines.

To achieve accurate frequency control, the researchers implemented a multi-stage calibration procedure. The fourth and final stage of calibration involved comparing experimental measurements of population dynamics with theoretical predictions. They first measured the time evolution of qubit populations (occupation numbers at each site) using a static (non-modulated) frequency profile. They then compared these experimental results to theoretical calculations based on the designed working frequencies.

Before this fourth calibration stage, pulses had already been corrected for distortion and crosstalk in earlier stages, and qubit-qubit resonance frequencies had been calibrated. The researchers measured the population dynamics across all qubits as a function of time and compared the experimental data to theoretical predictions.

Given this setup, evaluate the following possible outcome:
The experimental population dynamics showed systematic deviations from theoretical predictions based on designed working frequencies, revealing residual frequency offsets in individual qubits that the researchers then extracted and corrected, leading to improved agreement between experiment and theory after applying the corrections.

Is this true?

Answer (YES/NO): YES